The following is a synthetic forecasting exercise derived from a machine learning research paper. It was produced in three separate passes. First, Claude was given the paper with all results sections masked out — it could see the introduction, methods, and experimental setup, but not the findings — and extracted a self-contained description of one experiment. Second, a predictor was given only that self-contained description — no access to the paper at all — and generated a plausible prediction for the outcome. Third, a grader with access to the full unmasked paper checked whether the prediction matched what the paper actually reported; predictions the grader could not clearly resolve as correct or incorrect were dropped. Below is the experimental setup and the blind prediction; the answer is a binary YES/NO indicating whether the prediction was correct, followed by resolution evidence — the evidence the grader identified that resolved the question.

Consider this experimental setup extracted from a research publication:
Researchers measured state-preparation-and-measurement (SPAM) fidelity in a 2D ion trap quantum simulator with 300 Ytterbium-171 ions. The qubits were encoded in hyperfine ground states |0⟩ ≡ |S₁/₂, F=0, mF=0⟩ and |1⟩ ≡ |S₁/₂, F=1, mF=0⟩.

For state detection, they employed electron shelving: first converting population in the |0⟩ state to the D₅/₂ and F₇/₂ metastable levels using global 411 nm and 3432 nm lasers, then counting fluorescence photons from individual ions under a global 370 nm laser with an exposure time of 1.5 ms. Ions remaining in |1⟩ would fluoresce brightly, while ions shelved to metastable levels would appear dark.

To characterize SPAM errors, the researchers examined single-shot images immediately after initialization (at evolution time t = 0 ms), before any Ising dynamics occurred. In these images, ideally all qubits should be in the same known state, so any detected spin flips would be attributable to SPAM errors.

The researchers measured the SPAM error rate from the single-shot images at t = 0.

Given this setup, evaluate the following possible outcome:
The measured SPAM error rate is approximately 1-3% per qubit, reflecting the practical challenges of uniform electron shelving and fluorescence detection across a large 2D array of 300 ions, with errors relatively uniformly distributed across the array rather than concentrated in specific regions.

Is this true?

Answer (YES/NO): NO